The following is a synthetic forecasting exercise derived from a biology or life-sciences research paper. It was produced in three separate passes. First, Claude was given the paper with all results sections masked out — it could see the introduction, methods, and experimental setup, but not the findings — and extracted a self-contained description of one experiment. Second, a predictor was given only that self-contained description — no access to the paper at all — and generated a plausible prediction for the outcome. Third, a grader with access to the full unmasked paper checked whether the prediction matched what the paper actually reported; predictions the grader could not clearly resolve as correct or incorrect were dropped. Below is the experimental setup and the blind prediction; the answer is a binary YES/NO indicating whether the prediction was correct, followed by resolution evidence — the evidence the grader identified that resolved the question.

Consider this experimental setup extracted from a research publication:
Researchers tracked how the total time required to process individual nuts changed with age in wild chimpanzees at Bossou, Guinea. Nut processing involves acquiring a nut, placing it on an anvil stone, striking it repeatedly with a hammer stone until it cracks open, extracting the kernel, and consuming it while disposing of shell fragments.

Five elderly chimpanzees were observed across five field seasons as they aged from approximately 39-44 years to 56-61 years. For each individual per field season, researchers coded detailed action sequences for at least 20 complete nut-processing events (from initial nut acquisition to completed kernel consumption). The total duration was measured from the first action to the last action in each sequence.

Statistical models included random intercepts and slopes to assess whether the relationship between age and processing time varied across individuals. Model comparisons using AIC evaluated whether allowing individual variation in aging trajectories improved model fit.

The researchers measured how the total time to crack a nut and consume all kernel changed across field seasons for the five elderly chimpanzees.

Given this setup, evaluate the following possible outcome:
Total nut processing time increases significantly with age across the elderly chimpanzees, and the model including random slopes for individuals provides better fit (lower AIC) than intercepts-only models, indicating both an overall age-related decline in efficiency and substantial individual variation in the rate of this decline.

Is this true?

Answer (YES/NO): YES